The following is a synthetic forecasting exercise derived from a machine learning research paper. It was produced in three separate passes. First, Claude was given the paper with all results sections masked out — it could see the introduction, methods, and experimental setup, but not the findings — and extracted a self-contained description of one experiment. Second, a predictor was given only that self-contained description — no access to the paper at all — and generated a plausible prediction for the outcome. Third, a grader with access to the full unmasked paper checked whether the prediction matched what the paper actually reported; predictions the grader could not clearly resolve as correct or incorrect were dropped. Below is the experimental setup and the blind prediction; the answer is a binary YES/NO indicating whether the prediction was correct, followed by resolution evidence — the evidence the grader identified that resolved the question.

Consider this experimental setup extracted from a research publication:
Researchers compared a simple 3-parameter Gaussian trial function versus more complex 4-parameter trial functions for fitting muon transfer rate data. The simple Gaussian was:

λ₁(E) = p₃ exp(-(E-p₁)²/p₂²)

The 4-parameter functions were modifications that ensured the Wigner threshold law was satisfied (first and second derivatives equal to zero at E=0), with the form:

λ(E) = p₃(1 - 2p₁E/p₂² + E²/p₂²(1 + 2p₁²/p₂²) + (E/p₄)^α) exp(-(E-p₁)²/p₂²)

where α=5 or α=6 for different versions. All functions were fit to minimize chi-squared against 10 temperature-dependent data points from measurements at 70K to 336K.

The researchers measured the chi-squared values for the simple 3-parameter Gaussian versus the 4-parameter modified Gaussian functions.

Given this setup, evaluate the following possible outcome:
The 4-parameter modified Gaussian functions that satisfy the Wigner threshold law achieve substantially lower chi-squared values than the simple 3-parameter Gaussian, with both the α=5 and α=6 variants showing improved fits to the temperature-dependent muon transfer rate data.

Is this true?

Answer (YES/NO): YES